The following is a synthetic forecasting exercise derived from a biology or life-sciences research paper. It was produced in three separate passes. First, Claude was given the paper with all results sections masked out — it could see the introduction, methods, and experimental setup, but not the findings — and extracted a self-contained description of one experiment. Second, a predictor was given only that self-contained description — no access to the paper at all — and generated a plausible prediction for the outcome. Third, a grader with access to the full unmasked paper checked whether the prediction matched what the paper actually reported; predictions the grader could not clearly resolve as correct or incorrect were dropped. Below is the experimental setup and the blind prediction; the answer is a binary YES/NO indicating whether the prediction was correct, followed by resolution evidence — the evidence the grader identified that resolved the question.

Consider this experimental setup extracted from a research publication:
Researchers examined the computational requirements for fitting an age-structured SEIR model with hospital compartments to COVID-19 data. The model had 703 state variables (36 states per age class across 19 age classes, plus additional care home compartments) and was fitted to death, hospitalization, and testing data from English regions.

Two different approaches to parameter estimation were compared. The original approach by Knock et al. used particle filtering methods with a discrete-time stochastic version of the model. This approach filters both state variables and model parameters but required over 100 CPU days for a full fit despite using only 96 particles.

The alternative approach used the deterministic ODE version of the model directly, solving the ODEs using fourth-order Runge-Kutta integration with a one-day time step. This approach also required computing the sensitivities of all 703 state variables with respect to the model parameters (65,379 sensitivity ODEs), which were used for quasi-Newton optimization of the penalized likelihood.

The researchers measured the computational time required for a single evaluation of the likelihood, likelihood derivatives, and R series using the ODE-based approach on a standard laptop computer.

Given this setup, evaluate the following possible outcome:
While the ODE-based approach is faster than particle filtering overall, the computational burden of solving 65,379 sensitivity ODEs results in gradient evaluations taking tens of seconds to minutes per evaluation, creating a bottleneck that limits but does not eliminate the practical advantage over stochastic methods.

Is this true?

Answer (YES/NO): NO